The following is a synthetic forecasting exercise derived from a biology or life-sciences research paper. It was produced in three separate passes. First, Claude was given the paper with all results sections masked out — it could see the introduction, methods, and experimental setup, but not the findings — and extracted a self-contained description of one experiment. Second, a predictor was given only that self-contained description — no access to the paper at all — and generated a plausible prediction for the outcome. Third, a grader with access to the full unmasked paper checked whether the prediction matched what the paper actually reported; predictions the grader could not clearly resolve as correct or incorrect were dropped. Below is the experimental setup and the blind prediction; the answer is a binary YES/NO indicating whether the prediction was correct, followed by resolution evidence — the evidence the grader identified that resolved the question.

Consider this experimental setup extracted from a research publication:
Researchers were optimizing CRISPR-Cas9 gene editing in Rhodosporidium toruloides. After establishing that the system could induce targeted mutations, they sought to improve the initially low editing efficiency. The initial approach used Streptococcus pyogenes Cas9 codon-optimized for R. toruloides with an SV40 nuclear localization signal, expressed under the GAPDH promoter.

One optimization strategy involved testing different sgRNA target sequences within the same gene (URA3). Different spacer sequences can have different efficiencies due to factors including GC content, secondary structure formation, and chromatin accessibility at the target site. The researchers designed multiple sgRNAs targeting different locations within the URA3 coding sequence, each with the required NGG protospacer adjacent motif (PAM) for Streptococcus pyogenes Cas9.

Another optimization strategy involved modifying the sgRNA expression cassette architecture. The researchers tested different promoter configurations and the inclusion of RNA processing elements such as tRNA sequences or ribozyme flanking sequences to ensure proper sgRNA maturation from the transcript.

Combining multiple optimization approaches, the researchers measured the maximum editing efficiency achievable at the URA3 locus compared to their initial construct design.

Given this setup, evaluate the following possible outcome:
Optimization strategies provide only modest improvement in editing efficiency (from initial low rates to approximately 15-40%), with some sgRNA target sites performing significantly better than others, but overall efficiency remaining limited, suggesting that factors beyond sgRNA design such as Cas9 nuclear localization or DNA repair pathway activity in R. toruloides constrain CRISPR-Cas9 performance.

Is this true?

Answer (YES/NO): NO